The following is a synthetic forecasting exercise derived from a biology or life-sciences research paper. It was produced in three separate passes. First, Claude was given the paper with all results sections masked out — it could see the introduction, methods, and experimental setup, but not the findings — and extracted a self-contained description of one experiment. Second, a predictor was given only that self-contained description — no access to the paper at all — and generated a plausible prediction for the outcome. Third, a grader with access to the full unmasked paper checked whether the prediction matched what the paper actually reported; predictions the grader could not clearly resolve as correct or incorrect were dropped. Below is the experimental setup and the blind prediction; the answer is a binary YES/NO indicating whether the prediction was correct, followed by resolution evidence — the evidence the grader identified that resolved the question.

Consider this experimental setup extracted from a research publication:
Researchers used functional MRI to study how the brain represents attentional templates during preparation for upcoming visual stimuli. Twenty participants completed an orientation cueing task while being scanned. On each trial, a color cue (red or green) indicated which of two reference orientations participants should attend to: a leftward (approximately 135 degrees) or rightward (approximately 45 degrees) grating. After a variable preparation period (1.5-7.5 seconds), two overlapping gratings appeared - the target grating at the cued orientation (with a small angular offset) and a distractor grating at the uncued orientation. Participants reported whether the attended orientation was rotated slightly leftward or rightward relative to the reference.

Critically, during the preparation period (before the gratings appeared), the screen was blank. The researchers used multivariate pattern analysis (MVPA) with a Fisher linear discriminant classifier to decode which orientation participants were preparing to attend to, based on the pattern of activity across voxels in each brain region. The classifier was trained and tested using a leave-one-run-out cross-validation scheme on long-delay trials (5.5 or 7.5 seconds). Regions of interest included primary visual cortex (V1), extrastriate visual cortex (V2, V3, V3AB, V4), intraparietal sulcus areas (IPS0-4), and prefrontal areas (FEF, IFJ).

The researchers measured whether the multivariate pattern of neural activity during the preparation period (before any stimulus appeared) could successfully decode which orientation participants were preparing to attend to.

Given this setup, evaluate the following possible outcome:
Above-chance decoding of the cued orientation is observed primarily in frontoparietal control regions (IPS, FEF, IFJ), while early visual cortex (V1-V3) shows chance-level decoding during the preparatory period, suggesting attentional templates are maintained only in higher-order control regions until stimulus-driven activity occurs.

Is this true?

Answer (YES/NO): NO